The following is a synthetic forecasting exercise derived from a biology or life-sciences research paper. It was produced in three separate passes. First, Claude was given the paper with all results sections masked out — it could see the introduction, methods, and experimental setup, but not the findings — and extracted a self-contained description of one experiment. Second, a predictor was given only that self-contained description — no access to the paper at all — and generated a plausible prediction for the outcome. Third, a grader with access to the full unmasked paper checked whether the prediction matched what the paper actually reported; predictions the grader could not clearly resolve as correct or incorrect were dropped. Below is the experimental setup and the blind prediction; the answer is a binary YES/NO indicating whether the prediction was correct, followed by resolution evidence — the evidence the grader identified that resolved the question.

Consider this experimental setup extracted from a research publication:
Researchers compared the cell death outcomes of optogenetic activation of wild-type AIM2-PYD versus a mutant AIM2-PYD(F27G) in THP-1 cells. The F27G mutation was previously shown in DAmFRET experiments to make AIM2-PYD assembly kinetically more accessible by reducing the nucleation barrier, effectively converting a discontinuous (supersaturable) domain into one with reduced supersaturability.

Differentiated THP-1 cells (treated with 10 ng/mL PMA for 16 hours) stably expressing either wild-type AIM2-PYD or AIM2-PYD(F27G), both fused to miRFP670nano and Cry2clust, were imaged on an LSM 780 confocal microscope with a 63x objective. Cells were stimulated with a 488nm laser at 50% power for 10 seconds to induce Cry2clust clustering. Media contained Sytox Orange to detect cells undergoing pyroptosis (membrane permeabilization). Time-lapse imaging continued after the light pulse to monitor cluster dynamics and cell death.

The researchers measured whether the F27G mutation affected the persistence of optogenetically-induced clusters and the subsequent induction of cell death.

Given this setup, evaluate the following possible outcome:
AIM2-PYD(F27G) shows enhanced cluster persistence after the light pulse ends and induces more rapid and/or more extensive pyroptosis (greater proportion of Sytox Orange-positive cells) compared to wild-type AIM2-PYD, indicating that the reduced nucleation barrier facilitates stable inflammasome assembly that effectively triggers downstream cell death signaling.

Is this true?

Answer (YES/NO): NO